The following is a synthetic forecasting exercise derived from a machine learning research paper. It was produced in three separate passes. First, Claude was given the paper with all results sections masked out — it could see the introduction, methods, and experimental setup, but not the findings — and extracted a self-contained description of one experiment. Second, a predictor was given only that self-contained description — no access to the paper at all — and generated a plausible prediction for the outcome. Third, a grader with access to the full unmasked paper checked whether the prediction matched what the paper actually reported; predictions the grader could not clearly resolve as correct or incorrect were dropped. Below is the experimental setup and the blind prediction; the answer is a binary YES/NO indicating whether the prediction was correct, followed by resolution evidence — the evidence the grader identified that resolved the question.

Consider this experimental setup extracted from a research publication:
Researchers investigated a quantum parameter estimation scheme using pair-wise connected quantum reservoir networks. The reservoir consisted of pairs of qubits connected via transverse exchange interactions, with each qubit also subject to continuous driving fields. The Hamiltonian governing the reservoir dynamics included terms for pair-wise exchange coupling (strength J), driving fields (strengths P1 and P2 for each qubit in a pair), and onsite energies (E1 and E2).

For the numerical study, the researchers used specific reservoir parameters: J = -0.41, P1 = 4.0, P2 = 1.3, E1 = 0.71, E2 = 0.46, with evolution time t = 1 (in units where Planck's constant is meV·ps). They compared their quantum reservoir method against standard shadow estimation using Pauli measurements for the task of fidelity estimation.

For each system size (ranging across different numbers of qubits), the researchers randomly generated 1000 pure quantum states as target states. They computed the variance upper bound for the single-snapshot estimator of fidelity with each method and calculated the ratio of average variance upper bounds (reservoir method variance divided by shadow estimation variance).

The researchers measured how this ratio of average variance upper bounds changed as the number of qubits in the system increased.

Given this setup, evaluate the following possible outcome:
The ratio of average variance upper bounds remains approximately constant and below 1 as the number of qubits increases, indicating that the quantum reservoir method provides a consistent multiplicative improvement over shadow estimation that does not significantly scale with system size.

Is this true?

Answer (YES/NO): YES